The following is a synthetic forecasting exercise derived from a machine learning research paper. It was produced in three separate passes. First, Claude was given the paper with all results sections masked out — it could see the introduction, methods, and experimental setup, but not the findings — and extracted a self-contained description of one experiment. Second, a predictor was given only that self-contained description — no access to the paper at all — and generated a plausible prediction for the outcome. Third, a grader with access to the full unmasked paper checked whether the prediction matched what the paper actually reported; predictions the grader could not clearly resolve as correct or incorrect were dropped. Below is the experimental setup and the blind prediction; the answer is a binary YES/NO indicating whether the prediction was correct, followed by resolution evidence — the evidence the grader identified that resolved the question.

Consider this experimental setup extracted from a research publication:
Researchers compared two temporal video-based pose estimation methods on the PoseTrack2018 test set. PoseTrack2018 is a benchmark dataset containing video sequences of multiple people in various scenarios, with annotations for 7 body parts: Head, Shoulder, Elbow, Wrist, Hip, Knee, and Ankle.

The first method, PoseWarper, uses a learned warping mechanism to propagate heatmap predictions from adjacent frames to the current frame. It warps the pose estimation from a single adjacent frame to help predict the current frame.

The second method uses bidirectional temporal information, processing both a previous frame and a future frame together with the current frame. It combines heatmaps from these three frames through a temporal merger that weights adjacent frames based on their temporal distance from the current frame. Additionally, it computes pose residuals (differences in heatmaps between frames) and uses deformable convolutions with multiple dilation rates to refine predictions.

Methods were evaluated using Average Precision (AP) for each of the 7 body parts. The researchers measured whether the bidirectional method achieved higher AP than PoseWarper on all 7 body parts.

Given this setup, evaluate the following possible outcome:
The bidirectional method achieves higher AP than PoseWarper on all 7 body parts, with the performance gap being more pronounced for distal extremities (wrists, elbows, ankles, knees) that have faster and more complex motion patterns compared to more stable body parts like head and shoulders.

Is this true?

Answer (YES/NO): NO